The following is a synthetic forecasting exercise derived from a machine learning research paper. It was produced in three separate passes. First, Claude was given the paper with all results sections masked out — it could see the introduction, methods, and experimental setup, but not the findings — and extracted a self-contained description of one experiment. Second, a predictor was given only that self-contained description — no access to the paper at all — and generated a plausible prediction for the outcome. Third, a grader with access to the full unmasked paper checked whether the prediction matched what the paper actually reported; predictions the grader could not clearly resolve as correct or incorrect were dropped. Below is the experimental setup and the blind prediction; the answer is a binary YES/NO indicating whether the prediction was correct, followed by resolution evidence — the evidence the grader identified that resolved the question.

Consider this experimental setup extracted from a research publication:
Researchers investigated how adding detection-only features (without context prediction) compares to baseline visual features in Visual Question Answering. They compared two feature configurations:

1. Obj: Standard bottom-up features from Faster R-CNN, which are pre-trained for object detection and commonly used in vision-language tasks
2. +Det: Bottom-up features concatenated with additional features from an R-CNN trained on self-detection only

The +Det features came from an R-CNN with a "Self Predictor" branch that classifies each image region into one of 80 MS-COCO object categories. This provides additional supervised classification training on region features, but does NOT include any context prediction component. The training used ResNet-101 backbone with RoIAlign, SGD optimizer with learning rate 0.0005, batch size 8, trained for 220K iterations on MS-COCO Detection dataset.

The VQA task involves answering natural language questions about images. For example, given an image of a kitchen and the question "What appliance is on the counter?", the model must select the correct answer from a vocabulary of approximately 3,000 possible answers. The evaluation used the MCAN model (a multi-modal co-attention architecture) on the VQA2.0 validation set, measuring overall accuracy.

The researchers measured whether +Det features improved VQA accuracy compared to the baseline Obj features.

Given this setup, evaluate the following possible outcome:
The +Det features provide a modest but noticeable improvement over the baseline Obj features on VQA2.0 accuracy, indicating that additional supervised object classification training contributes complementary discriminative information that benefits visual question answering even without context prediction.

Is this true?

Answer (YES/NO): NO